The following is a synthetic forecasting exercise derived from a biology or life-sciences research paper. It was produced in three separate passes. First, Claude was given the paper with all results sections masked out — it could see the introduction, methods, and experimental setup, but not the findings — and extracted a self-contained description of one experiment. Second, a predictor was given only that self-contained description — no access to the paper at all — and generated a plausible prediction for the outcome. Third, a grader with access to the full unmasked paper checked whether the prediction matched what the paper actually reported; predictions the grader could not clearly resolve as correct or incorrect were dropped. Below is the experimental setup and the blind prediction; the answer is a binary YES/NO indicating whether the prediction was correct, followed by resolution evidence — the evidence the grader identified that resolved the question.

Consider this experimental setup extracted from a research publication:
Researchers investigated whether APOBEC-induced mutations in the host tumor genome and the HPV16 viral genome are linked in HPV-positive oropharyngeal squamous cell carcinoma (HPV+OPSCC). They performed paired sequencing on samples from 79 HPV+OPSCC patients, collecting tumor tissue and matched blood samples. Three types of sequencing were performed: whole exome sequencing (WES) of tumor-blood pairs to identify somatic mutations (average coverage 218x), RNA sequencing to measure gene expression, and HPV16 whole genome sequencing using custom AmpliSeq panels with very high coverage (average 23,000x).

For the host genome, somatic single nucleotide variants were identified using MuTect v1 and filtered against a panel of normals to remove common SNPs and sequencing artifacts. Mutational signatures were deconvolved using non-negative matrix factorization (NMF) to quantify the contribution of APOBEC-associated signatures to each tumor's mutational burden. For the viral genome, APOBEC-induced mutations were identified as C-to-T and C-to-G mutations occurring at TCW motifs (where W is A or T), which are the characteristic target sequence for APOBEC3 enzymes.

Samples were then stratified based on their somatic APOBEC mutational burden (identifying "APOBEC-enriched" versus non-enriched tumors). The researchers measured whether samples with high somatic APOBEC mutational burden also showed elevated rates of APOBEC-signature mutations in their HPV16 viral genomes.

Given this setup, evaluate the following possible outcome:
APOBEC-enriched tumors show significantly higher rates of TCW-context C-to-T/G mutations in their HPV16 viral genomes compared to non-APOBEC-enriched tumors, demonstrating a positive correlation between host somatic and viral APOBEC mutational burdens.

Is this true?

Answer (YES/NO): YES